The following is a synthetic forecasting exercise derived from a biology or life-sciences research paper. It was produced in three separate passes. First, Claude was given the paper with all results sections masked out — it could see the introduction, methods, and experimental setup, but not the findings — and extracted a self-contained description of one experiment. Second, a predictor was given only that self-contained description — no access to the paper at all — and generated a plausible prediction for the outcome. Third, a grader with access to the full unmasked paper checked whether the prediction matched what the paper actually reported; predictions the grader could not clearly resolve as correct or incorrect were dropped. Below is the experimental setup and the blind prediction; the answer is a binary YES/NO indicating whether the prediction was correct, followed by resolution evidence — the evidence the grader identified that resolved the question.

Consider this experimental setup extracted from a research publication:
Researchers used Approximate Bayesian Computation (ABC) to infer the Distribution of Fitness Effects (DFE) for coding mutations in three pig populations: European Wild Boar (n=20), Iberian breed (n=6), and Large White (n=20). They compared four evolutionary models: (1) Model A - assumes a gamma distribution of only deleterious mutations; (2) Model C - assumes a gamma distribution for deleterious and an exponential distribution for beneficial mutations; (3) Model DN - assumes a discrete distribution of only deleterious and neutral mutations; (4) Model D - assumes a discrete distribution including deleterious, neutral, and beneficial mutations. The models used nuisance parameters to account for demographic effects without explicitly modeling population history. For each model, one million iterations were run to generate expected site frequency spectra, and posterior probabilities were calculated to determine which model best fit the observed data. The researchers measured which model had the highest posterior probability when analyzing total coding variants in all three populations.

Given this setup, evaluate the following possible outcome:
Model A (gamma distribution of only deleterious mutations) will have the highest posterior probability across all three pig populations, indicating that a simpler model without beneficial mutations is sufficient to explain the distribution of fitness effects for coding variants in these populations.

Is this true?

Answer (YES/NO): NO